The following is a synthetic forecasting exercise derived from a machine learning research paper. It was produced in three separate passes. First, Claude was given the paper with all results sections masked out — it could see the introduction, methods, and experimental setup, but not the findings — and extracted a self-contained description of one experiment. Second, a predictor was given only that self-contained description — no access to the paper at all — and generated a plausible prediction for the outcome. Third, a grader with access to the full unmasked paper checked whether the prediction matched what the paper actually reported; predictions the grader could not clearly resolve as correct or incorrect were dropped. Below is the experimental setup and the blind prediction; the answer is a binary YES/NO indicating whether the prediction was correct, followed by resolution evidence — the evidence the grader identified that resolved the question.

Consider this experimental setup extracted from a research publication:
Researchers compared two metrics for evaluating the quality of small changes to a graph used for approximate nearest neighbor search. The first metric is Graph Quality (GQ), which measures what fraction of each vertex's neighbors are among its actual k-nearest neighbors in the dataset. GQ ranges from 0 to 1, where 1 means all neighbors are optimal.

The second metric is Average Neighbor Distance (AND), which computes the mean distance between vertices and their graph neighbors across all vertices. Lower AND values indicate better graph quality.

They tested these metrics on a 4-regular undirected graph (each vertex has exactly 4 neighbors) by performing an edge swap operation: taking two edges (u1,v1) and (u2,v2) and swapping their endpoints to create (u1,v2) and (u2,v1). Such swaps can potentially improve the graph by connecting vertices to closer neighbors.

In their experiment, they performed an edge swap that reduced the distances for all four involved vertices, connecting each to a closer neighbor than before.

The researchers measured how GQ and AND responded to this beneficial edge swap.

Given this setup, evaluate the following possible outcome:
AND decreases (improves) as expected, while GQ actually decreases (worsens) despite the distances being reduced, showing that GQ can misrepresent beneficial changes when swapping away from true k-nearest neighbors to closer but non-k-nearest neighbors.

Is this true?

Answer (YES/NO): NO